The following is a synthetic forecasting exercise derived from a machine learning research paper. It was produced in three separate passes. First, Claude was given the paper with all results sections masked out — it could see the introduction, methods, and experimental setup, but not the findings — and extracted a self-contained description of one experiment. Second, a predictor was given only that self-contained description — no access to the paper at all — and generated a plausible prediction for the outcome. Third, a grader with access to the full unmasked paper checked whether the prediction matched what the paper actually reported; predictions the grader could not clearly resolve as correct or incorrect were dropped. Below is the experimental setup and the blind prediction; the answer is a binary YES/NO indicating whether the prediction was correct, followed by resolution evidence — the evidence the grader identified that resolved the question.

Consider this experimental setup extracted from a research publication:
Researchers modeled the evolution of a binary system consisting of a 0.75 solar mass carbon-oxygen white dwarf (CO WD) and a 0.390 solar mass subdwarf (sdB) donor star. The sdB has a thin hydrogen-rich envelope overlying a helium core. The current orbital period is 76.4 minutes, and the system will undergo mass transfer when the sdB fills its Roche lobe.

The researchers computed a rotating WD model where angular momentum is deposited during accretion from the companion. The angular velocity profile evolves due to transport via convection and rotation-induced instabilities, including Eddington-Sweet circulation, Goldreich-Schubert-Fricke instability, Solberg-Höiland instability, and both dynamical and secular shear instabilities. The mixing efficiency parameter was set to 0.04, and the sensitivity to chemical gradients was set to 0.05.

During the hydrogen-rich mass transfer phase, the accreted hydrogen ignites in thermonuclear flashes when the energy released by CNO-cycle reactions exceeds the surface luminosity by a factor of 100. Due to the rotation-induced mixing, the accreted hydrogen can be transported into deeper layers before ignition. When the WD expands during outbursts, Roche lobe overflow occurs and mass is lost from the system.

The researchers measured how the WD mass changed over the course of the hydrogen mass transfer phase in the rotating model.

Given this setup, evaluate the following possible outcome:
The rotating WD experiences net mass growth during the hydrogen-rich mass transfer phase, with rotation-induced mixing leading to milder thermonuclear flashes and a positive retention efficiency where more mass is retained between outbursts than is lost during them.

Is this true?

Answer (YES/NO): NO